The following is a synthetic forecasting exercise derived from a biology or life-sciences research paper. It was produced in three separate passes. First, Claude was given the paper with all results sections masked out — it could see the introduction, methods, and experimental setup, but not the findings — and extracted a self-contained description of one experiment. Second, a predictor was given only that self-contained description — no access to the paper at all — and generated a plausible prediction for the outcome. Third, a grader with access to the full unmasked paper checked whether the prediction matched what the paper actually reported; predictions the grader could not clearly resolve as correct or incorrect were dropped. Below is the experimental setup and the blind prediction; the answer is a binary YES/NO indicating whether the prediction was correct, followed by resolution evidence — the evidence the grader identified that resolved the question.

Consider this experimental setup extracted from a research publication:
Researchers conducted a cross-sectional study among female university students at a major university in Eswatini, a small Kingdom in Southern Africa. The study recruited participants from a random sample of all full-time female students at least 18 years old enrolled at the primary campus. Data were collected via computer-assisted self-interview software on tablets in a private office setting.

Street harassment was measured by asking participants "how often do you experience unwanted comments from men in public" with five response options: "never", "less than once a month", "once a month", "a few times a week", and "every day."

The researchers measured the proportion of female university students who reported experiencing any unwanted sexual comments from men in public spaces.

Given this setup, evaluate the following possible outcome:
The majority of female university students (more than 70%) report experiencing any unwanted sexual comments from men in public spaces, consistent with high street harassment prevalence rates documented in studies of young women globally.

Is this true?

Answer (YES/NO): YES